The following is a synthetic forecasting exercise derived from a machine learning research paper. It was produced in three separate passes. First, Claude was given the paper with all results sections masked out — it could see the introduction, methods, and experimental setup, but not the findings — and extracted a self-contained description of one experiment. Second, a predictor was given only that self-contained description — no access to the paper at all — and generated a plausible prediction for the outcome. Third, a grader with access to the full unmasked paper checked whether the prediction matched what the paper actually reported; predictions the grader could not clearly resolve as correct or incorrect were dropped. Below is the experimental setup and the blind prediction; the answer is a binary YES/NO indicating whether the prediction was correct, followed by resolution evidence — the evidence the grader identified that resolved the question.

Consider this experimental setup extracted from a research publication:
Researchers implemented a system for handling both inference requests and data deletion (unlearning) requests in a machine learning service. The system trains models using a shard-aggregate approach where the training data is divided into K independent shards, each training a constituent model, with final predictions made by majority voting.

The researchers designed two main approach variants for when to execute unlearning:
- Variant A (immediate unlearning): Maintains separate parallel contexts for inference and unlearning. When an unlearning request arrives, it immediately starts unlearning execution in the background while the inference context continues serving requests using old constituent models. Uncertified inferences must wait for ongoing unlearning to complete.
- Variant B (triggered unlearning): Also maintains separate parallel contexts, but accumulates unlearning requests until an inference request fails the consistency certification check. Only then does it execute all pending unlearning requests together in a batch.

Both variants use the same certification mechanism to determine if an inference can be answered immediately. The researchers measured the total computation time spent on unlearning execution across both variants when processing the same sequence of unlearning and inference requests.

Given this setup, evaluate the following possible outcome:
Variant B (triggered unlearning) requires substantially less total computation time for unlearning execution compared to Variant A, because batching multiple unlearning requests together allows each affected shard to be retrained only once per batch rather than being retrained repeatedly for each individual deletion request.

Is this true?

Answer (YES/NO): NO